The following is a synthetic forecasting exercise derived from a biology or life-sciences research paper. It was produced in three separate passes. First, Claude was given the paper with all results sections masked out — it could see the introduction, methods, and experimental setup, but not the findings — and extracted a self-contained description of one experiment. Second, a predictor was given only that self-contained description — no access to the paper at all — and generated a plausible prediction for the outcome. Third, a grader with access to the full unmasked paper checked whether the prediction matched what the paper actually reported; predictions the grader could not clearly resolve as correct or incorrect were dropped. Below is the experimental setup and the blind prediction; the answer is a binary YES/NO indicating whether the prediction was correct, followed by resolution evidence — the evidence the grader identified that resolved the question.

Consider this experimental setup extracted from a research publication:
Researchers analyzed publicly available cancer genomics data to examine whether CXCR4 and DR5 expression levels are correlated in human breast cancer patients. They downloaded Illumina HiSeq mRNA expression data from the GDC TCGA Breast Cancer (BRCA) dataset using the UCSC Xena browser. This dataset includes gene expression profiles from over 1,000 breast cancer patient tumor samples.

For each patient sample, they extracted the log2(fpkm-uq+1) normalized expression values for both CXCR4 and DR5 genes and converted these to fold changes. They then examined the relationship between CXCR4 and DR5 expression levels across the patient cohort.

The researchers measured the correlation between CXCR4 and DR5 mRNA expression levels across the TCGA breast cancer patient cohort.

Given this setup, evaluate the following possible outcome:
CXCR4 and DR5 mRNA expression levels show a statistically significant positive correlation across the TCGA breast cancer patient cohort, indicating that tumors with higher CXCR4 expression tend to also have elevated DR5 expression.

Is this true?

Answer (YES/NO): NO